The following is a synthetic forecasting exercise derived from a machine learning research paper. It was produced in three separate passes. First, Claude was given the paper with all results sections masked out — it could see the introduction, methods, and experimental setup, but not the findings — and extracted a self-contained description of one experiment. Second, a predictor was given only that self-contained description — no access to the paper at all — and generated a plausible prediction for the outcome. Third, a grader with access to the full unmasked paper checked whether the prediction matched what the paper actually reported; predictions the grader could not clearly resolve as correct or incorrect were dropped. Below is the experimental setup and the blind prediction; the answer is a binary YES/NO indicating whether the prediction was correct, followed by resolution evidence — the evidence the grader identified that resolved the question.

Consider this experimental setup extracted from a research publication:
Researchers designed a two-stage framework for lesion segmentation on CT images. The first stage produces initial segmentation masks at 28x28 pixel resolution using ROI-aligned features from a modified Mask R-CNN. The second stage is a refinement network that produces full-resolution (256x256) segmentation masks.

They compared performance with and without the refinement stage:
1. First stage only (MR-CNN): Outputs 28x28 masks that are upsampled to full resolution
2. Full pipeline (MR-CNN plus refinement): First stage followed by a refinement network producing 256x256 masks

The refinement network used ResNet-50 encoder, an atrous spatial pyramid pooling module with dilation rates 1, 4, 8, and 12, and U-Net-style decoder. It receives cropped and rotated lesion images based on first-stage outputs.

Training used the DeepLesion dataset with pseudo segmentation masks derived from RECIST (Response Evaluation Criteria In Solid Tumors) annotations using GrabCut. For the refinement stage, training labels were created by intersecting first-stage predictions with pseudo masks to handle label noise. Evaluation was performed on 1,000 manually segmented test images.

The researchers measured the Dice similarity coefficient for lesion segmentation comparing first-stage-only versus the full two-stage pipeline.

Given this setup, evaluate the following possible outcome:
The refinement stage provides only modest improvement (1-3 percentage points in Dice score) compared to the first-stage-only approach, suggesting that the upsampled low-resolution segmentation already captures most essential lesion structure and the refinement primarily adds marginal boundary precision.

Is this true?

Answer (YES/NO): NO